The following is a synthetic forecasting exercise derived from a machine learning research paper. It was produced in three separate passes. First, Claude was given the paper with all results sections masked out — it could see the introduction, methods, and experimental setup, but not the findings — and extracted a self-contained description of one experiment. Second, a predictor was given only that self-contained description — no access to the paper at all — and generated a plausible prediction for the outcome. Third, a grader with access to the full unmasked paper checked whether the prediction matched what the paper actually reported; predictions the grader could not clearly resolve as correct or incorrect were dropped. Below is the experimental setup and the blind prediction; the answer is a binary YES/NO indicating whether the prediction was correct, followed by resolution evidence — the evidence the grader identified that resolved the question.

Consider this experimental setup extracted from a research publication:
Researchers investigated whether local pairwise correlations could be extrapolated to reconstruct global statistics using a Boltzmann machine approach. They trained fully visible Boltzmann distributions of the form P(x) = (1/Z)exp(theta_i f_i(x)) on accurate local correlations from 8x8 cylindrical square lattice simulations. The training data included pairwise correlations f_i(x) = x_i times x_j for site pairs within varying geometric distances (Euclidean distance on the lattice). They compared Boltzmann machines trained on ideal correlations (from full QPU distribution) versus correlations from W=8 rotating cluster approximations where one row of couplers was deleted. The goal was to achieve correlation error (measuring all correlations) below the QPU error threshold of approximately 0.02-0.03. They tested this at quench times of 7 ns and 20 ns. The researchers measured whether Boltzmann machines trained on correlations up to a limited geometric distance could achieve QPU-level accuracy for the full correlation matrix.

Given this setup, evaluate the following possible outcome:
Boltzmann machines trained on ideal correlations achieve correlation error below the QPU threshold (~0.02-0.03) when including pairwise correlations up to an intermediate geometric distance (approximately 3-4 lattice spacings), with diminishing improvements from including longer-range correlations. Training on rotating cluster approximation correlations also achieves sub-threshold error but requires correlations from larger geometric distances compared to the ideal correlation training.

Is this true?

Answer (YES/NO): NO